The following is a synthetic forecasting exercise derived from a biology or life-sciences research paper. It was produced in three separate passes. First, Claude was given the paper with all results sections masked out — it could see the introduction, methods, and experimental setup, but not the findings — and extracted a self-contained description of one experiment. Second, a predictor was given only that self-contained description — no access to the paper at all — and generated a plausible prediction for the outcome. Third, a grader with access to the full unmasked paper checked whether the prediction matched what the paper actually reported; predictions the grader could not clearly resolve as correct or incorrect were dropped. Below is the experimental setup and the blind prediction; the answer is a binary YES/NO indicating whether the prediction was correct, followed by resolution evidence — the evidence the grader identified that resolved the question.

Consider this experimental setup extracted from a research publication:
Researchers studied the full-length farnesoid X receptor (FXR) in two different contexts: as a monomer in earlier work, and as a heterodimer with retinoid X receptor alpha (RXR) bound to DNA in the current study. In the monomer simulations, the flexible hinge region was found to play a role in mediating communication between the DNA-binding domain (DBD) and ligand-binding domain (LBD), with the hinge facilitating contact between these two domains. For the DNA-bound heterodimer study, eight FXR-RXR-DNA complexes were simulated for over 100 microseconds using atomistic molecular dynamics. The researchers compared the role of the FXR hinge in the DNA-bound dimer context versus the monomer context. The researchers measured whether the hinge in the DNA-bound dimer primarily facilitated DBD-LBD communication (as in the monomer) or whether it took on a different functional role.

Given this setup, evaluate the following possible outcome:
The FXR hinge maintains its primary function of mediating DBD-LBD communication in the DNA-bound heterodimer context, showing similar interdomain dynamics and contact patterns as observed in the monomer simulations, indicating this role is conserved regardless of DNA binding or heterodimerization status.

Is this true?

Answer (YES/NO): NO